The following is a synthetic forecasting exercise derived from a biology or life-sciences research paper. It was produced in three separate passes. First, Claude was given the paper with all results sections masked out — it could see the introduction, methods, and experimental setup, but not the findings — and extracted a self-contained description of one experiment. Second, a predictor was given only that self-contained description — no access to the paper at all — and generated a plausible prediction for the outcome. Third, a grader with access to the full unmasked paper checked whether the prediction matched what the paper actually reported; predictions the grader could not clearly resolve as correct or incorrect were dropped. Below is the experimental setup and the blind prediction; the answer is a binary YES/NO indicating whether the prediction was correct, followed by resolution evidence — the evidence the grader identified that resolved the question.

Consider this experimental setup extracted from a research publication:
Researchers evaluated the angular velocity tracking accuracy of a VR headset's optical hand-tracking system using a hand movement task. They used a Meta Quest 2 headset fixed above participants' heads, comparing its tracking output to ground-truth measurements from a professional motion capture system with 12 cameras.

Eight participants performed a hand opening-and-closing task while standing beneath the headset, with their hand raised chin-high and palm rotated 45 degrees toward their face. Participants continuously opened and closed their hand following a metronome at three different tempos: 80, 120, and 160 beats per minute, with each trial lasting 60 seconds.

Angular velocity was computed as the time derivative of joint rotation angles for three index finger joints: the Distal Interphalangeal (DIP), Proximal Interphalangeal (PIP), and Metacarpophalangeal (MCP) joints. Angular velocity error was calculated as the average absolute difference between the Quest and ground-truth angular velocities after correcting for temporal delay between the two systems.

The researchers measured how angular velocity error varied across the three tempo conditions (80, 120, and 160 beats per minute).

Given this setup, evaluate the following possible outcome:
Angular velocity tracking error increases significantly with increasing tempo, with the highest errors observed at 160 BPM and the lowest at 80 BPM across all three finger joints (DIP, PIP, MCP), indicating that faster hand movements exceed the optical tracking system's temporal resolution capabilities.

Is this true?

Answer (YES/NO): YES